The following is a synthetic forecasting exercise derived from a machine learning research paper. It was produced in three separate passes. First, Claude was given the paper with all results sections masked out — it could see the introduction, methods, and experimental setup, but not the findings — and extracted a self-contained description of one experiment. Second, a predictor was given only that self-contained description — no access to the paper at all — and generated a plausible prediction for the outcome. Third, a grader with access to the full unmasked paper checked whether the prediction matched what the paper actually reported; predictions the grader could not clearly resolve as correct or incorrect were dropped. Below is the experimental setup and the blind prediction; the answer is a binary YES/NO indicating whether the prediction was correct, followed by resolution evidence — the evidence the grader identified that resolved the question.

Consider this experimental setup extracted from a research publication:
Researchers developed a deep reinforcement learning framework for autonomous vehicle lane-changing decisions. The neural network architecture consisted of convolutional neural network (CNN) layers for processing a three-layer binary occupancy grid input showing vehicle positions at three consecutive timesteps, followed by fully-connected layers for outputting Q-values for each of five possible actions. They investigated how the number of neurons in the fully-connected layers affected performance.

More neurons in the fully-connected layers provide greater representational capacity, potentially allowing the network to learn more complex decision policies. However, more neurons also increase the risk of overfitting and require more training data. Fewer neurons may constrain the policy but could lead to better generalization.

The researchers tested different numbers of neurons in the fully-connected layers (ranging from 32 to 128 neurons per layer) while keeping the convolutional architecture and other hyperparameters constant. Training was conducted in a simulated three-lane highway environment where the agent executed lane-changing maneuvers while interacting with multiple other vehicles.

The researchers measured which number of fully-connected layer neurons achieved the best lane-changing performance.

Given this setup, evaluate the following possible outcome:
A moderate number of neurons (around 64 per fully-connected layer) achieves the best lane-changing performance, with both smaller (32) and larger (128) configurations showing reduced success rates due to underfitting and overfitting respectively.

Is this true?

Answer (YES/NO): NO